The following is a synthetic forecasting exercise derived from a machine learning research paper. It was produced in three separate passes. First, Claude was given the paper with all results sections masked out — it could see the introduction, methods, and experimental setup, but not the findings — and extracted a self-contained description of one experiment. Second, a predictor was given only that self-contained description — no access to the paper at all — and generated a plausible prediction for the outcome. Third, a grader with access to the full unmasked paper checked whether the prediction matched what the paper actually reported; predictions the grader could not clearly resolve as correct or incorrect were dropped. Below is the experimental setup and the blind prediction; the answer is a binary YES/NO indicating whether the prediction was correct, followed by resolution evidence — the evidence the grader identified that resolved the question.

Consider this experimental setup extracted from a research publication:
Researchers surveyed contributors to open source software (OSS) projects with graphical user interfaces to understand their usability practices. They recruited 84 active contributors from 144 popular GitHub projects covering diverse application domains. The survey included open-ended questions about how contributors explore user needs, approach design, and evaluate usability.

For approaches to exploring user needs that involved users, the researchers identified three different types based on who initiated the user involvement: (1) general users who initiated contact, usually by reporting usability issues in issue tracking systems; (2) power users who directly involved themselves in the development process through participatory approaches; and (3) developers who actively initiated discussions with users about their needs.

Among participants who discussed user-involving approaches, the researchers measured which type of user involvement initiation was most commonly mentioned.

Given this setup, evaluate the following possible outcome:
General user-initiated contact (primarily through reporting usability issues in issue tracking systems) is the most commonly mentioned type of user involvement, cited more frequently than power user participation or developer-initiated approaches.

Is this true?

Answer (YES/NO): YES